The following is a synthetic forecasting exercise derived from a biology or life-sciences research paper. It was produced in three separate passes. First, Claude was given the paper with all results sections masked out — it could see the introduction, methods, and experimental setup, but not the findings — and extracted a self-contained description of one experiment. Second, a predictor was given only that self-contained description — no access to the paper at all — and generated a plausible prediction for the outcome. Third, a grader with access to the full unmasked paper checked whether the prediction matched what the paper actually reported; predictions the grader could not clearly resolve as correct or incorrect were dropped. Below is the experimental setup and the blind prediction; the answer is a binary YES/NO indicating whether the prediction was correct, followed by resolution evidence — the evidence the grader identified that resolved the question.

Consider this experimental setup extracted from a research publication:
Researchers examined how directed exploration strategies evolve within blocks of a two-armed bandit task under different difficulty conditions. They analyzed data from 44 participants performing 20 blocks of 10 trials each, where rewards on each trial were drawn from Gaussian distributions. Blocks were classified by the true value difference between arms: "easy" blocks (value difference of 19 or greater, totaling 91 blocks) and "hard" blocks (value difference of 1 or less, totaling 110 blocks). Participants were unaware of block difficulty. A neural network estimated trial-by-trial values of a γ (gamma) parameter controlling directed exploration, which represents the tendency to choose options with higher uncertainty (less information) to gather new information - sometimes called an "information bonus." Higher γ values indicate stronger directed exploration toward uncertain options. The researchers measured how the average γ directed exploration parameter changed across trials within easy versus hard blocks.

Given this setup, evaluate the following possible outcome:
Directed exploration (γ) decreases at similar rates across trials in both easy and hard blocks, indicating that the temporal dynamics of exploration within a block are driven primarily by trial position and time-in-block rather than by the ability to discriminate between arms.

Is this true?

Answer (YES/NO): NO